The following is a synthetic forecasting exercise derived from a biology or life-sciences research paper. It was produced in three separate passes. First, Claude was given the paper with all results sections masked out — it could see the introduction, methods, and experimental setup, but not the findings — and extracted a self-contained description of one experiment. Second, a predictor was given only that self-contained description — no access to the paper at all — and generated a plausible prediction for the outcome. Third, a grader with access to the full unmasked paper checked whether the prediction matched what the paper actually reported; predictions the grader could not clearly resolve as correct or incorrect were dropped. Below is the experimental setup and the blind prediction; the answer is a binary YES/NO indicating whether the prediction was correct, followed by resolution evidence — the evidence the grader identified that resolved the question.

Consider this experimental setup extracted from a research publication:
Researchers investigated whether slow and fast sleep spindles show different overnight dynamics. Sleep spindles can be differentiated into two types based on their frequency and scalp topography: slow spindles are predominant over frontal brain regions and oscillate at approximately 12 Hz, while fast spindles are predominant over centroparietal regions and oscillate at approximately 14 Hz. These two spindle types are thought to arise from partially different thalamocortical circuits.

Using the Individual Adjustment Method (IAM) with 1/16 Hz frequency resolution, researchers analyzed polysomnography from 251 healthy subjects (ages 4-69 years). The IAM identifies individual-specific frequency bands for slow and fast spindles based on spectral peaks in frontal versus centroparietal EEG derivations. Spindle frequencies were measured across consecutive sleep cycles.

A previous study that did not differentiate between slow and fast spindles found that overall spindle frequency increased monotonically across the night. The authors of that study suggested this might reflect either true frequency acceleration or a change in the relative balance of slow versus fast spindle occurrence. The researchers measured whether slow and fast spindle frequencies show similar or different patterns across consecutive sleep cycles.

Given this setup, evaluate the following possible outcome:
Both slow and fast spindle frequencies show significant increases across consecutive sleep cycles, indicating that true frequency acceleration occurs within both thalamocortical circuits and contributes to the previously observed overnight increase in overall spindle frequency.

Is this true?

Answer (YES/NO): NO